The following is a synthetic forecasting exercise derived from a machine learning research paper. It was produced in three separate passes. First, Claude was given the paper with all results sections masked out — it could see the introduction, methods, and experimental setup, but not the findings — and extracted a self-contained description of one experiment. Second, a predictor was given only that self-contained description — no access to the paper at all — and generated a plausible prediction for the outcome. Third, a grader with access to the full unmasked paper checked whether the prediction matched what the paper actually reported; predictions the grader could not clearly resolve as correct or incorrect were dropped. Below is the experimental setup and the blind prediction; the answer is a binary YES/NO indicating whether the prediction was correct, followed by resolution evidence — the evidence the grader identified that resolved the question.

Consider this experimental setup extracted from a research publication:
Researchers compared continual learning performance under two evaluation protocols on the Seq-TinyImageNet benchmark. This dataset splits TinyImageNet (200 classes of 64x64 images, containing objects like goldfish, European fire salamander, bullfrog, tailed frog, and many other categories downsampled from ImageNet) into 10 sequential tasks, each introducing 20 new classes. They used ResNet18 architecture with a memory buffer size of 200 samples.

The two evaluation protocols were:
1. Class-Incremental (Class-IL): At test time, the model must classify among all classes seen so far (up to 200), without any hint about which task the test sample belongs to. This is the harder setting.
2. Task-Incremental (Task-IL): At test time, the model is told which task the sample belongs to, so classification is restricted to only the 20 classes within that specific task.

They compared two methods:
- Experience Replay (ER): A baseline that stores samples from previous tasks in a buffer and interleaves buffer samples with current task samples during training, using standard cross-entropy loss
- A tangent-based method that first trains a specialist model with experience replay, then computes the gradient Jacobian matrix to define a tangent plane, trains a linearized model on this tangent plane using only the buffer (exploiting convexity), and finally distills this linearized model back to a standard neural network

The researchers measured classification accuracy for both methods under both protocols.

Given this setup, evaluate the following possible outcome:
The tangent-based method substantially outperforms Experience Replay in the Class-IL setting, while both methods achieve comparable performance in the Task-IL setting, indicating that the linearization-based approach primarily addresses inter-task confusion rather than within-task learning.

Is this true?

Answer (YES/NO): NO